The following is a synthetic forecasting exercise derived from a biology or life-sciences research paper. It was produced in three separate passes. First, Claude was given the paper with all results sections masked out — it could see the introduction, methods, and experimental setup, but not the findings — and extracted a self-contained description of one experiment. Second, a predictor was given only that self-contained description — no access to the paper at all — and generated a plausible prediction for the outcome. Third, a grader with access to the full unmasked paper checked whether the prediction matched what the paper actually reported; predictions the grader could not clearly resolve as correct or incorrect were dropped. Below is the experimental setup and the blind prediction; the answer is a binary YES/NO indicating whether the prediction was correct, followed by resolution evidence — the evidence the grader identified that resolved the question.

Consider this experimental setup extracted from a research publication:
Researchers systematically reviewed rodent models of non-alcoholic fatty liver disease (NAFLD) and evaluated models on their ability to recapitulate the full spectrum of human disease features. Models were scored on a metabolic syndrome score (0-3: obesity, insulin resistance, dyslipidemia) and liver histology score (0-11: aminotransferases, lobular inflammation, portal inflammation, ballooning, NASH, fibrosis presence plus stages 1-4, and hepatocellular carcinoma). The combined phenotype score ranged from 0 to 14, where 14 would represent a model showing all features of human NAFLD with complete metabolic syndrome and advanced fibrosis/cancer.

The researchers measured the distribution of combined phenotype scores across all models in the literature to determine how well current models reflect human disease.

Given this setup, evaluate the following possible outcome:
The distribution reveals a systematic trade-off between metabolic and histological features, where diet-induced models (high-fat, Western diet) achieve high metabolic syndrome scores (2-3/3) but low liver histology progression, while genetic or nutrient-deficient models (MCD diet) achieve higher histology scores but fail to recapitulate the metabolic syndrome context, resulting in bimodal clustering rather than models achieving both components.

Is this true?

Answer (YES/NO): NO